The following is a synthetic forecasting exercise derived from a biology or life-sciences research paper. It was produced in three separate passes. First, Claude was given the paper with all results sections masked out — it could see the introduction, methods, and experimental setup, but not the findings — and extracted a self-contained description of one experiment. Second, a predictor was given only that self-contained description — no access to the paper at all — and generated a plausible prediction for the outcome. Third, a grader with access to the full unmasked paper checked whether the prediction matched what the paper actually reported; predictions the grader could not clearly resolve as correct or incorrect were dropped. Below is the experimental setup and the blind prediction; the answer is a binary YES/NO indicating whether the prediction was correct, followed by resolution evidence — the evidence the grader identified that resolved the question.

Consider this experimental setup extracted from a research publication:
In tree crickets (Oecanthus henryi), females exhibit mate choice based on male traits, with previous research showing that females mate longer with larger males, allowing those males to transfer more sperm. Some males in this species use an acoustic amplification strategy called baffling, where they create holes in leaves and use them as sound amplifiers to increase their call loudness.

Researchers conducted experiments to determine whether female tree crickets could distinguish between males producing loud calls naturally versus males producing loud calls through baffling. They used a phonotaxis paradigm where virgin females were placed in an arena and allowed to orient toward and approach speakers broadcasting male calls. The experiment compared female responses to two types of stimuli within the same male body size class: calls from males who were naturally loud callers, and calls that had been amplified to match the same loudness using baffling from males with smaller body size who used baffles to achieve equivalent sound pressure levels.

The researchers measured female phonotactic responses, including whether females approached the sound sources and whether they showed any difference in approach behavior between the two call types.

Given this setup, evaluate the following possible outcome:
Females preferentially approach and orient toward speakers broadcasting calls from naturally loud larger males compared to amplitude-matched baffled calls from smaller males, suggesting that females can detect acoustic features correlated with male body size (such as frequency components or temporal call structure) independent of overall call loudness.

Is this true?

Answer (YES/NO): NO